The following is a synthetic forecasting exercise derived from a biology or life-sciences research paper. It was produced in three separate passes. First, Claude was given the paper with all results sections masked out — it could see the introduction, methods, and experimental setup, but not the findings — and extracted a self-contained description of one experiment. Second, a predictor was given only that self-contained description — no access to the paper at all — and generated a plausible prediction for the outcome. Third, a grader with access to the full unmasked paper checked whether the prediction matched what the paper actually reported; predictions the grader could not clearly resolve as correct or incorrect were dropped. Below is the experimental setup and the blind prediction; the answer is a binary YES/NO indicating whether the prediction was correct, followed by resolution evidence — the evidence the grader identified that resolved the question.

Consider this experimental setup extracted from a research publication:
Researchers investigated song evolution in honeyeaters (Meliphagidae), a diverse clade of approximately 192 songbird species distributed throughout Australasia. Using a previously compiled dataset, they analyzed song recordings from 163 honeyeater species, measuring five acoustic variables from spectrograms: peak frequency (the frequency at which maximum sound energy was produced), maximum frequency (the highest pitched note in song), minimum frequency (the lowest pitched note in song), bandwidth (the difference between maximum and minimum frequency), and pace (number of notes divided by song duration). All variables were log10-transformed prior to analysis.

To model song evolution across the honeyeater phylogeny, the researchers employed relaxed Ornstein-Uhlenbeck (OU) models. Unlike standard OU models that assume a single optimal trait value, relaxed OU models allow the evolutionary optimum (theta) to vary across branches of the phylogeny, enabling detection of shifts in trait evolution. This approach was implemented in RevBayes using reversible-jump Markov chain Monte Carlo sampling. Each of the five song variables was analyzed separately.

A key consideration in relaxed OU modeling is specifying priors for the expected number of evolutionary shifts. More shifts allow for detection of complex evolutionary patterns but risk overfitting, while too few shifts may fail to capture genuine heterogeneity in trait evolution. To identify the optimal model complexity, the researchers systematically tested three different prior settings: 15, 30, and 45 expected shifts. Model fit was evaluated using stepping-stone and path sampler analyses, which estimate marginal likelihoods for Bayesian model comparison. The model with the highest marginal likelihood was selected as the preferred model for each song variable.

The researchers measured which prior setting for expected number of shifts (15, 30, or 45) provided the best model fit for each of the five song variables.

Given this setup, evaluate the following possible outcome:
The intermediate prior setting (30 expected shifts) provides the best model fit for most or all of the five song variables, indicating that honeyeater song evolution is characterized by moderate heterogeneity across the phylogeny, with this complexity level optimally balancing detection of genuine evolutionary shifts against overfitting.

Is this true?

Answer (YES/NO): NO